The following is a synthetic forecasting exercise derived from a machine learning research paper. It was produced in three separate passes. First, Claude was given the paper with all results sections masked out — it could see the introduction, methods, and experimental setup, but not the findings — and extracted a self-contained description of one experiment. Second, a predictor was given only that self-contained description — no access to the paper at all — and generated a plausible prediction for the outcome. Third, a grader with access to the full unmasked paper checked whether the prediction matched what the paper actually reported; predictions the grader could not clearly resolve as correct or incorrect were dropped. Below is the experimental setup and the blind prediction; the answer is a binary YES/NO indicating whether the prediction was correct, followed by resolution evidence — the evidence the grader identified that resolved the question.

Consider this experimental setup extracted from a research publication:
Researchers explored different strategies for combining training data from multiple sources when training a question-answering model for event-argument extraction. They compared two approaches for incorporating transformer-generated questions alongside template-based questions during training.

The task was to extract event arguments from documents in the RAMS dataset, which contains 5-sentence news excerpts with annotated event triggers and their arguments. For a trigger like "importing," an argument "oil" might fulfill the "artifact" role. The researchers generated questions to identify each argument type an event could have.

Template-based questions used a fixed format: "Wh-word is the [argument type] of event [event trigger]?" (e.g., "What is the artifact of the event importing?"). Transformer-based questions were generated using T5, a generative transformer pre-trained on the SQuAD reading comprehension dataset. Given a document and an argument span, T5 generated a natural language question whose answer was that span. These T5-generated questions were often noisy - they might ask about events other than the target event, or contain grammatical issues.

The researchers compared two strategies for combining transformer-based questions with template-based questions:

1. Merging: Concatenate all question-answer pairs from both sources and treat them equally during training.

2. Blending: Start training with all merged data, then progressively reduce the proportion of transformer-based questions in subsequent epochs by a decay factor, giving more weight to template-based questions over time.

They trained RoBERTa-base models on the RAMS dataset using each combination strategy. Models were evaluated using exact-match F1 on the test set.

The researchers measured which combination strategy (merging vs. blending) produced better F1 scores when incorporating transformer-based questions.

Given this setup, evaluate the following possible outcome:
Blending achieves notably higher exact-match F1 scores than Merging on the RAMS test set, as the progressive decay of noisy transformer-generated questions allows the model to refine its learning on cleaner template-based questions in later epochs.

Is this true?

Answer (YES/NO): NO